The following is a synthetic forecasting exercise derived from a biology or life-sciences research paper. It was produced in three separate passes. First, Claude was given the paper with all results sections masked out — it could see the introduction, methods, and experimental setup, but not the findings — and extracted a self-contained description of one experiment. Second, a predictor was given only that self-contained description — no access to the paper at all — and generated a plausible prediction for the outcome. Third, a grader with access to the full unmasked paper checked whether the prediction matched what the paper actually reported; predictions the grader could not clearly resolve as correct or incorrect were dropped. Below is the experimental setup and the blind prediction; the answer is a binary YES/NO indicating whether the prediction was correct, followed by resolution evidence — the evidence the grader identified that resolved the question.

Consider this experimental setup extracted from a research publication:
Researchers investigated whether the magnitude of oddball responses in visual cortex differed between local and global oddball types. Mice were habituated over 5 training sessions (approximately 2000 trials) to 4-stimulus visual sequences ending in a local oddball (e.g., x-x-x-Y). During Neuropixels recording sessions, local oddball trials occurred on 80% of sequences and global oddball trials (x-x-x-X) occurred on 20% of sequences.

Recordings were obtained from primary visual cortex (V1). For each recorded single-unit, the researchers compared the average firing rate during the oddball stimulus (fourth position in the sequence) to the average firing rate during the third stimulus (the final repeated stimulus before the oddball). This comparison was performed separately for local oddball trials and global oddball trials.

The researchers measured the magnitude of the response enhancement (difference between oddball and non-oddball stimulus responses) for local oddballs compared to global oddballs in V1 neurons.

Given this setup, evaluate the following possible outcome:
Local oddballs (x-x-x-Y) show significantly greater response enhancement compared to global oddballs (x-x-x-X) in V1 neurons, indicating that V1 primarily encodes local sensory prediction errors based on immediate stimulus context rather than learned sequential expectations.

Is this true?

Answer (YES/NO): YES